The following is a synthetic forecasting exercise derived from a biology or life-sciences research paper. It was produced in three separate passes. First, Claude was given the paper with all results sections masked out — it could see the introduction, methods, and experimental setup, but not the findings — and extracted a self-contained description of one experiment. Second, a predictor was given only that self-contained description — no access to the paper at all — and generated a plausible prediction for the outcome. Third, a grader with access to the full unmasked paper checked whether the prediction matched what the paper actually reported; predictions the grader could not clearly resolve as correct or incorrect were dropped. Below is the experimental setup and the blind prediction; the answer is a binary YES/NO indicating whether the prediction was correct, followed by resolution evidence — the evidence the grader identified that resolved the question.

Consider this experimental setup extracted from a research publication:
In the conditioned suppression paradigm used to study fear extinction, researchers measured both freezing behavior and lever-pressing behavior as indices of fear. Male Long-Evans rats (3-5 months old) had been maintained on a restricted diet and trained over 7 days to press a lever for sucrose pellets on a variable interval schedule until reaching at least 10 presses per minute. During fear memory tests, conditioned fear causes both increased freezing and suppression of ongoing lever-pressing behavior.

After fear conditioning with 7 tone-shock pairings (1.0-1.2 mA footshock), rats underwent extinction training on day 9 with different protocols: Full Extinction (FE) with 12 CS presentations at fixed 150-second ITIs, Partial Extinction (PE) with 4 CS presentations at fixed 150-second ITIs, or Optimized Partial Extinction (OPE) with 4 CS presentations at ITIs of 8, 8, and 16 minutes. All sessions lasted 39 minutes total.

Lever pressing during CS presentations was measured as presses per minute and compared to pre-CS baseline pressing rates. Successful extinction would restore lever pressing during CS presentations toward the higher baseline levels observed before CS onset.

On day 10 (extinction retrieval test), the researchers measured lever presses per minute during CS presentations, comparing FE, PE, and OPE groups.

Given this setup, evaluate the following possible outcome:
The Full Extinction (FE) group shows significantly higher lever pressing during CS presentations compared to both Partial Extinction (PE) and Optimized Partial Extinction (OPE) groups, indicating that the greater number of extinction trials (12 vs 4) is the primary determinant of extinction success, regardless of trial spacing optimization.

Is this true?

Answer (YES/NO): NO